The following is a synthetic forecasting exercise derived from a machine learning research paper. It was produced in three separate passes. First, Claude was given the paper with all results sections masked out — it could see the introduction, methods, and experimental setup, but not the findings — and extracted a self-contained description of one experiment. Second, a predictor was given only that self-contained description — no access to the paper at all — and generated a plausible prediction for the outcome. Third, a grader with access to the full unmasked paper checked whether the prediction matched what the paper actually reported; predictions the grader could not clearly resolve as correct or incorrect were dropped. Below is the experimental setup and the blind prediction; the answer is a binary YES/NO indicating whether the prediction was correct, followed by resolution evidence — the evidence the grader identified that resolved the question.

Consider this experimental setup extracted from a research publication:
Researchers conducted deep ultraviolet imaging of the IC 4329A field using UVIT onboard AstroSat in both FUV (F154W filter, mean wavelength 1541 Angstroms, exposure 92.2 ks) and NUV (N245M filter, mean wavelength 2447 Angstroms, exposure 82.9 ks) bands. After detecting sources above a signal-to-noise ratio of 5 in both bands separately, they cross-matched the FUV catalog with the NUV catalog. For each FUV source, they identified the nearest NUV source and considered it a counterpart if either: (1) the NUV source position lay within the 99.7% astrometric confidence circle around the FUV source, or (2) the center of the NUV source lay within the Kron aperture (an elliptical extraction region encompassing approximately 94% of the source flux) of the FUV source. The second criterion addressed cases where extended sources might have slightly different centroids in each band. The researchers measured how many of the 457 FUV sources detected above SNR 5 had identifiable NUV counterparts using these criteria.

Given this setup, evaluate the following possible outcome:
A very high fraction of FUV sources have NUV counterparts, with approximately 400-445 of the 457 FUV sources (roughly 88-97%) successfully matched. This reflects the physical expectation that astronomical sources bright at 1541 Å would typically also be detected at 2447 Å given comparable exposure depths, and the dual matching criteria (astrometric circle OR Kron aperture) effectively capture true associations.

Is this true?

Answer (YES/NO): NO